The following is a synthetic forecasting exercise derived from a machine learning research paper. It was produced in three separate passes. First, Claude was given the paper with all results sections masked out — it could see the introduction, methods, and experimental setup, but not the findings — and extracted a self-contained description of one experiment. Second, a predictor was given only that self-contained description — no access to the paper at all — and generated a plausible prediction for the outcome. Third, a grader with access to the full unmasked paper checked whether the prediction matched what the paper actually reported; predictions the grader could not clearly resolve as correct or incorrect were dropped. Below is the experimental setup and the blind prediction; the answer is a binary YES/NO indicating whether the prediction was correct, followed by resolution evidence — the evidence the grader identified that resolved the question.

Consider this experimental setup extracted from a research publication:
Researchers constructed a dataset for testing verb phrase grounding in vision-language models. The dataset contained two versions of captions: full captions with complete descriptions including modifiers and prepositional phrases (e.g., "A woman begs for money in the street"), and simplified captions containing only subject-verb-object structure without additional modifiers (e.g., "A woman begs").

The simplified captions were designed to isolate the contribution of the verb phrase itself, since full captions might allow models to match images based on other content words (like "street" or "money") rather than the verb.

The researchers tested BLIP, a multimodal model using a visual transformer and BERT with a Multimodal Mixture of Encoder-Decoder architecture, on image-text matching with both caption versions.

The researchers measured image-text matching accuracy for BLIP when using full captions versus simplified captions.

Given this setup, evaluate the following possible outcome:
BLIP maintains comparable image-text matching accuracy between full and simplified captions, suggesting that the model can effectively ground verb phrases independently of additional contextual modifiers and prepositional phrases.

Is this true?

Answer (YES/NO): NO